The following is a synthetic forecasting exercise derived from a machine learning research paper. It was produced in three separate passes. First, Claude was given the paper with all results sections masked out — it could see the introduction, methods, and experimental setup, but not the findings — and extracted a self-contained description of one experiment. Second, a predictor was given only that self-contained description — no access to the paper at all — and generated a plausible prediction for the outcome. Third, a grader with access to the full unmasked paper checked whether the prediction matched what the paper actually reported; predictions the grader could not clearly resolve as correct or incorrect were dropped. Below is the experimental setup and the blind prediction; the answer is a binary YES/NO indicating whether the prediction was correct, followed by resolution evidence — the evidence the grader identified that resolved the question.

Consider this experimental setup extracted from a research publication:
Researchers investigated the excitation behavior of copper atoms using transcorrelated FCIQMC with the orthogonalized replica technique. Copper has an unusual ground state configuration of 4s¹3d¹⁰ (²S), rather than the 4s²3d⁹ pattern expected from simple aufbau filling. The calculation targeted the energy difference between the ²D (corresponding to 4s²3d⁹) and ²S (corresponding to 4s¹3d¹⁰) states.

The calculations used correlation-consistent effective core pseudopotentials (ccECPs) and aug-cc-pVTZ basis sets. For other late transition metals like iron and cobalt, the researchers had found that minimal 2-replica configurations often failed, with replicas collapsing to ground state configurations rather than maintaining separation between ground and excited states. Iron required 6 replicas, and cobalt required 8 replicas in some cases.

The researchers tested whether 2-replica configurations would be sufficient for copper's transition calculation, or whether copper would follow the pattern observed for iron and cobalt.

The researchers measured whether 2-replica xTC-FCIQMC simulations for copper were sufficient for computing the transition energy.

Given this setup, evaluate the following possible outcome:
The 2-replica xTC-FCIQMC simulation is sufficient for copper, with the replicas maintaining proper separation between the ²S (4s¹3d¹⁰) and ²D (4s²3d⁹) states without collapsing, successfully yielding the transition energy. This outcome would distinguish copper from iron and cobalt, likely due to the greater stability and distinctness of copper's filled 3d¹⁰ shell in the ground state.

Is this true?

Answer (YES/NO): YES